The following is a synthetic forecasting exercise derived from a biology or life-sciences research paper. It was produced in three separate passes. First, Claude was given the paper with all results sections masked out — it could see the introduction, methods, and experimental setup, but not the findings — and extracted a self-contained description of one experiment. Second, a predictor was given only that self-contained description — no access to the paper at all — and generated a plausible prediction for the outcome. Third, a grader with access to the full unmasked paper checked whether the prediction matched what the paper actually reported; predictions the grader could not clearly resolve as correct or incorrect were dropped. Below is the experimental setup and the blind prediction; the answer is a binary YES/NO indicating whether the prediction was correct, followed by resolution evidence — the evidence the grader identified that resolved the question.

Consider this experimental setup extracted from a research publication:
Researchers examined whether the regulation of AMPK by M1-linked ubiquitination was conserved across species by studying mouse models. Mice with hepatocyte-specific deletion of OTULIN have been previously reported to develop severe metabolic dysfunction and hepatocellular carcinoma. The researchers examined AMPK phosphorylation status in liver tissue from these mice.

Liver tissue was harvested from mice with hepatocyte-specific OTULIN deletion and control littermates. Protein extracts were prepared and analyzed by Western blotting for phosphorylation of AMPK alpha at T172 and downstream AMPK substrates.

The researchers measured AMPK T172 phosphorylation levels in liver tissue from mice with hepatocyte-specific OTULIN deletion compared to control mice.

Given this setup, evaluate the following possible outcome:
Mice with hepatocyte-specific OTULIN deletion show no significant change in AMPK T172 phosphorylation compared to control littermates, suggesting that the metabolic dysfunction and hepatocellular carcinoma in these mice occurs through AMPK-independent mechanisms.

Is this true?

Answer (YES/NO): NO